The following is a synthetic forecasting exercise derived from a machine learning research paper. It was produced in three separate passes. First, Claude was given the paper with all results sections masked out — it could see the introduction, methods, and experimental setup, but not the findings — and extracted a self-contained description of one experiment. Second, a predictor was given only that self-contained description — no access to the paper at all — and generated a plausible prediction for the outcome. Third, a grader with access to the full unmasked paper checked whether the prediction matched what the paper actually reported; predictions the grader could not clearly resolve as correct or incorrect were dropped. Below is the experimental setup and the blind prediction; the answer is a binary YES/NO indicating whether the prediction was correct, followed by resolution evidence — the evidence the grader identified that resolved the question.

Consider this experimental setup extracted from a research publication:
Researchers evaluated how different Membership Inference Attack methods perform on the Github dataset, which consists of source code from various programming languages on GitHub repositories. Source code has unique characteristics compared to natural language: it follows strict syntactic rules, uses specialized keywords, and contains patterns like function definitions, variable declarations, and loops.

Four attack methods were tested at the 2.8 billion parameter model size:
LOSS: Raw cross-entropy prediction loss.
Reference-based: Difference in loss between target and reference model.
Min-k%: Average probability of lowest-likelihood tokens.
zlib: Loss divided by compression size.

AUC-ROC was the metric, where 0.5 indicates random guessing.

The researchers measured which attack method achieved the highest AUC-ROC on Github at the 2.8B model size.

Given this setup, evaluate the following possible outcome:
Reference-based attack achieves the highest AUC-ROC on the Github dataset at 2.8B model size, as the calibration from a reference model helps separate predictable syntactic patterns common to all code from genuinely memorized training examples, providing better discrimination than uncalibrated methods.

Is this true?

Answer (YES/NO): NO